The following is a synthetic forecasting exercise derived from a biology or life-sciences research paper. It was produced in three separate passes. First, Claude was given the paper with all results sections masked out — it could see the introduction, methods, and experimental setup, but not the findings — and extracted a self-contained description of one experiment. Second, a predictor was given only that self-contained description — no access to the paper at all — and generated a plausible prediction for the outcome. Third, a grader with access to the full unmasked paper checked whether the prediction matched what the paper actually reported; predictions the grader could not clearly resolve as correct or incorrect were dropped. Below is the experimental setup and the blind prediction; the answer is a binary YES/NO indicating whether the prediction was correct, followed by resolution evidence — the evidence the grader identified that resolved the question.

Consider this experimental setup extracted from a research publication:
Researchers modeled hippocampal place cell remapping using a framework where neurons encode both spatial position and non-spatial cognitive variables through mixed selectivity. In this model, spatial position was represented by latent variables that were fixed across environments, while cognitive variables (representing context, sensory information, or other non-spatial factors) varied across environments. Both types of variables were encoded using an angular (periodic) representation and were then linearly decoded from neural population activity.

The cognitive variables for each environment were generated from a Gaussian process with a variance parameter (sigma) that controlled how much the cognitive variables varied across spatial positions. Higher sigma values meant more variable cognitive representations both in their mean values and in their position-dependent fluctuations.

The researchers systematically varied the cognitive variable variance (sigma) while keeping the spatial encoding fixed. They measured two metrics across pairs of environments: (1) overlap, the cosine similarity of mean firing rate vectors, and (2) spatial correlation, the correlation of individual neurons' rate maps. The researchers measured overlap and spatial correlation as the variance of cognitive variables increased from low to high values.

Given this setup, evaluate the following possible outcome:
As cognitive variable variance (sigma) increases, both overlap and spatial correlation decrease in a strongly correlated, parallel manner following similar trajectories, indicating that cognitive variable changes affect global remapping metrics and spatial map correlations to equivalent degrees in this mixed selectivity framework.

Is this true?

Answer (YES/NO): NO